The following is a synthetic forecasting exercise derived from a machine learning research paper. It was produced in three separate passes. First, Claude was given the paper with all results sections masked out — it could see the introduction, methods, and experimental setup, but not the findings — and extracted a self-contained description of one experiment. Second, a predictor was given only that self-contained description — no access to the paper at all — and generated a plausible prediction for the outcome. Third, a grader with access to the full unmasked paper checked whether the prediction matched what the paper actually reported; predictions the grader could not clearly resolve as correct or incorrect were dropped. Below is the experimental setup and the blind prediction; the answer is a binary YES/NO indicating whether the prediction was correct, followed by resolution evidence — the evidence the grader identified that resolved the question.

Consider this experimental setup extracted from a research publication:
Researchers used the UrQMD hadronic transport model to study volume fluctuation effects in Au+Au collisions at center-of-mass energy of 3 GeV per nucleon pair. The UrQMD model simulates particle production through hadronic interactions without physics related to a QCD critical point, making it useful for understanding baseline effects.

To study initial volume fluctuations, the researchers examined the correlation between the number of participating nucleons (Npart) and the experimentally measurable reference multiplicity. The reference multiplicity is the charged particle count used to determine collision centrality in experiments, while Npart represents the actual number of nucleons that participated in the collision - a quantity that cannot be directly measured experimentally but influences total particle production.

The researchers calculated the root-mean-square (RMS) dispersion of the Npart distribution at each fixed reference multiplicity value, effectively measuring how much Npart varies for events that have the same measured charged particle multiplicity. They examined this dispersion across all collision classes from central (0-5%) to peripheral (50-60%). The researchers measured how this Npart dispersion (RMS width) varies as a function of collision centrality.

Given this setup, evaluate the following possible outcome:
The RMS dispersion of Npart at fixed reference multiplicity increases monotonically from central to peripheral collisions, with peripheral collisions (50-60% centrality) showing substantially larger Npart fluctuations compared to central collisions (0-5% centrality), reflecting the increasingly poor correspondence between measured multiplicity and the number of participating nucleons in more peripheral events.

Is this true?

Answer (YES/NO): NO